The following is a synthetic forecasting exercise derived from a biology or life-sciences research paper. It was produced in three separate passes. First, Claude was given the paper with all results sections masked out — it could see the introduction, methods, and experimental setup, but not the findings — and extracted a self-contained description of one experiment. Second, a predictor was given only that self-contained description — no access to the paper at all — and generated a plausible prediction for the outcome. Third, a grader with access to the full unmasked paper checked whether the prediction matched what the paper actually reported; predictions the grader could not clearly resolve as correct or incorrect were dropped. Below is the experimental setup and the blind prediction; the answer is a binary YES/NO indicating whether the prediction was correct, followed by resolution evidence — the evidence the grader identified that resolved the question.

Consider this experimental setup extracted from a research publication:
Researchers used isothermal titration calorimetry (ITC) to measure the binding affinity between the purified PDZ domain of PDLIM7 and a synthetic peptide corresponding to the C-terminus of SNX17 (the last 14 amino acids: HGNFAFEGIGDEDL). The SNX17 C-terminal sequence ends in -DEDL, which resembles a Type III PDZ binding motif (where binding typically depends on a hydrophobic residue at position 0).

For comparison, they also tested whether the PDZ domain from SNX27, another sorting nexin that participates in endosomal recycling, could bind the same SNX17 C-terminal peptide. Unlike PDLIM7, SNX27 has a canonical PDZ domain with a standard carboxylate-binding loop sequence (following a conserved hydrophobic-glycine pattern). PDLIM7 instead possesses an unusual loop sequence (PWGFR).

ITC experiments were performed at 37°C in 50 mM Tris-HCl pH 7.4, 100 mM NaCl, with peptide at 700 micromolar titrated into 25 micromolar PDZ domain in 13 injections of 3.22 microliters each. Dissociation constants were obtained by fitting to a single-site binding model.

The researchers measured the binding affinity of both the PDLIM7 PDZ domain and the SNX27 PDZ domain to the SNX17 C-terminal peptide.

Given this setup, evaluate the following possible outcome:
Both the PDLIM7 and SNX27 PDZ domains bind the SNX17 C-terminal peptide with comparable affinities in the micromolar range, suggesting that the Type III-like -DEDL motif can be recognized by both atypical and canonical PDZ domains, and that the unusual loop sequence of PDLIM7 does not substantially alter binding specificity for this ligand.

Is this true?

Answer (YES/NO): NO